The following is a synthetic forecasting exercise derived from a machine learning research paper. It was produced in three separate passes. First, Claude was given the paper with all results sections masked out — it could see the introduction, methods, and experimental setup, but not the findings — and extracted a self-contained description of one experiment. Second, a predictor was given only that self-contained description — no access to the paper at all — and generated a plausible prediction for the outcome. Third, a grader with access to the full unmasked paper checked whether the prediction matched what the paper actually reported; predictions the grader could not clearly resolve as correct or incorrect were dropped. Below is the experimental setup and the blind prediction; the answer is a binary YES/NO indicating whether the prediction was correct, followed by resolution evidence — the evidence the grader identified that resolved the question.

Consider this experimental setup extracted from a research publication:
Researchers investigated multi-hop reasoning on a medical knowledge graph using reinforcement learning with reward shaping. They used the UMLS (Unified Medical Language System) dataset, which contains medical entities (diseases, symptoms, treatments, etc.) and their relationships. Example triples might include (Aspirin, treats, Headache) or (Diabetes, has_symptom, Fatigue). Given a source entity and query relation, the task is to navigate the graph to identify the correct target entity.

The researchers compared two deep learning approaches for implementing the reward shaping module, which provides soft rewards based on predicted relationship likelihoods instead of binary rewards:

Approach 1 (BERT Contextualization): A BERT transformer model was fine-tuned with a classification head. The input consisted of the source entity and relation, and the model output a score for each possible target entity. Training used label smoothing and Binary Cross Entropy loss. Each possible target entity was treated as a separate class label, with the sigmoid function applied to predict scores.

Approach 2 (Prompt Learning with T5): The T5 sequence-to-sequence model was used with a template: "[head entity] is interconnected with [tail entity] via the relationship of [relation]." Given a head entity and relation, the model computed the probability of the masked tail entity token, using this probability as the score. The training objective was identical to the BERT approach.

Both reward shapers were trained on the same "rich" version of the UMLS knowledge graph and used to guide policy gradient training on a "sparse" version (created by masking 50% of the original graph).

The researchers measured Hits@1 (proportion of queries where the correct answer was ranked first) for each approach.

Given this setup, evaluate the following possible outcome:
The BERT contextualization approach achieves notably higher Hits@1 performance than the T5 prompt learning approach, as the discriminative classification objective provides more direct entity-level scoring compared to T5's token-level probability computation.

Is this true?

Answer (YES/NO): NO